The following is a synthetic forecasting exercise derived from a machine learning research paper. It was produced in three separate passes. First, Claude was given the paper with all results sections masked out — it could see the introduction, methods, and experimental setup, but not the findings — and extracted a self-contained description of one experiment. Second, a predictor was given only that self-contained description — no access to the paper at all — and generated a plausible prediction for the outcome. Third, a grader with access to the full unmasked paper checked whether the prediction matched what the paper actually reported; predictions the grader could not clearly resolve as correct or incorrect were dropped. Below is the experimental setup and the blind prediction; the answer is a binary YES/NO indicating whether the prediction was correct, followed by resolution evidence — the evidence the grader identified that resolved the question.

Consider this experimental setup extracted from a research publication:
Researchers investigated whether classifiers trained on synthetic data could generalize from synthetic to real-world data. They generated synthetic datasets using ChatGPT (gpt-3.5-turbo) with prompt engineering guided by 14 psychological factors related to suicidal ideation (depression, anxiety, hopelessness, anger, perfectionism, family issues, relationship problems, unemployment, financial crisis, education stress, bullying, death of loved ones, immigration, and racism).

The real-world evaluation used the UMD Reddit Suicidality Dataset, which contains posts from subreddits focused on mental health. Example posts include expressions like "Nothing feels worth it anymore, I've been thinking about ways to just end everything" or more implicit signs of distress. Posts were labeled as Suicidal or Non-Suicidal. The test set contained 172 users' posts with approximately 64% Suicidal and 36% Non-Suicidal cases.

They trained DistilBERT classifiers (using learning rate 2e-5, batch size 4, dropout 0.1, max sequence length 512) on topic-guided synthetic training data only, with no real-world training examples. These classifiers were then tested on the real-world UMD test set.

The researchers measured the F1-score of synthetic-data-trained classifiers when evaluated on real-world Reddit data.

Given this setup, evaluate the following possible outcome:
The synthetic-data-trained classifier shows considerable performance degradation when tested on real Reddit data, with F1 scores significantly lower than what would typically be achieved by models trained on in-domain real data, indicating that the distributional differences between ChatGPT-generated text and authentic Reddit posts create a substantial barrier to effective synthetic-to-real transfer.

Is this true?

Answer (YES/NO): NO